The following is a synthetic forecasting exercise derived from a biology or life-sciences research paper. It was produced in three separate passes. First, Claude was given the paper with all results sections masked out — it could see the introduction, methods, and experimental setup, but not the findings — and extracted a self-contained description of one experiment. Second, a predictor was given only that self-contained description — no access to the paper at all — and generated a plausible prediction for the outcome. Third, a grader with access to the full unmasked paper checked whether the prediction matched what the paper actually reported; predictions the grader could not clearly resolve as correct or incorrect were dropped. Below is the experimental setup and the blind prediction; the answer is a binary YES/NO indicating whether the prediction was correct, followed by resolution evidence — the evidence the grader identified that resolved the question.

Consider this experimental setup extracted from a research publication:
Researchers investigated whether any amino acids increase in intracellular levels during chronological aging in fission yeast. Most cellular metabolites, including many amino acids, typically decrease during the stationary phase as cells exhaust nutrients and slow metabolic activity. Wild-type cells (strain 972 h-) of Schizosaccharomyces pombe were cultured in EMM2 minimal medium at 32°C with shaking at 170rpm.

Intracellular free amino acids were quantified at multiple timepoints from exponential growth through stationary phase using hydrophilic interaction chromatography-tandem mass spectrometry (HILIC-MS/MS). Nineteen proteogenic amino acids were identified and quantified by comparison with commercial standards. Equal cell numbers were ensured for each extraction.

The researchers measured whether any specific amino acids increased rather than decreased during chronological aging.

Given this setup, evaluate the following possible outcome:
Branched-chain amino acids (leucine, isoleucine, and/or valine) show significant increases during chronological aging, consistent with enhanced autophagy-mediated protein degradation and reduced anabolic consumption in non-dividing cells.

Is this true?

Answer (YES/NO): NO